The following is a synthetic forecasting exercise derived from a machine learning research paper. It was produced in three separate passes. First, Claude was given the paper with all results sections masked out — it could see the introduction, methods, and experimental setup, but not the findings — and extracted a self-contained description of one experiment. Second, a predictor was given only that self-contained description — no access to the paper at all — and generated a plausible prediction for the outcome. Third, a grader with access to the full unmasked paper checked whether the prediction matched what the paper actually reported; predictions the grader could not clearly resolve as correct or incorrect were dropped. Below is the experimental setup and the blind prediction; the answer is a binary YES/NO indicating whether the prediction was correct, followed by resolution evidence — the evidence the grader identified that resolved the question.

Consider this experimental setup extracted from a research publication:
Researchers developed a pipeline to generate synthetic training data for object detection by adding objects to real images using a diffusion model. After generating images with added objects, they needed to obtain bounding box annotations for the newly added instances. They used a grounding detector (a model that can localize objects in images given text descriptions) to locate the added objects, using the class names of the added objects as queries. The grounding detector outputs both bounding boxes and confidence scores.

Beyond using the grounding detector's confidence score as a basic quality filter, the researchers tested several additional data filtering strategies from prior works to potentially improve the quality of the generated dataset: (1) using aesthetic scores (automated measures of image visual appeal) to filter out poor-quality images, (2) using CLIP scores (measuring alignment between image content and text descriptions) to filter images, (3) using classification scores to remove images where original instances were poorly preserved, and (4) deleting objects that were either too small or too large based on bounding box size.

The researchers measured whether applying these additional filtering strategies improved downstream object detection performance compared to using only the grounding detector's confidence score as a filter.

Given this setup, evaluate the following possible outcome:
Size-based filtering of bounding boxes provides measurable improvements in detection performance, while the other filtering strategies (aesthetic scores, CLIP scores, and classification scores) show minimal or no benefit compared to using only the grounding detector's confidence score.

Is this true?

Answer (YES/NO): NO